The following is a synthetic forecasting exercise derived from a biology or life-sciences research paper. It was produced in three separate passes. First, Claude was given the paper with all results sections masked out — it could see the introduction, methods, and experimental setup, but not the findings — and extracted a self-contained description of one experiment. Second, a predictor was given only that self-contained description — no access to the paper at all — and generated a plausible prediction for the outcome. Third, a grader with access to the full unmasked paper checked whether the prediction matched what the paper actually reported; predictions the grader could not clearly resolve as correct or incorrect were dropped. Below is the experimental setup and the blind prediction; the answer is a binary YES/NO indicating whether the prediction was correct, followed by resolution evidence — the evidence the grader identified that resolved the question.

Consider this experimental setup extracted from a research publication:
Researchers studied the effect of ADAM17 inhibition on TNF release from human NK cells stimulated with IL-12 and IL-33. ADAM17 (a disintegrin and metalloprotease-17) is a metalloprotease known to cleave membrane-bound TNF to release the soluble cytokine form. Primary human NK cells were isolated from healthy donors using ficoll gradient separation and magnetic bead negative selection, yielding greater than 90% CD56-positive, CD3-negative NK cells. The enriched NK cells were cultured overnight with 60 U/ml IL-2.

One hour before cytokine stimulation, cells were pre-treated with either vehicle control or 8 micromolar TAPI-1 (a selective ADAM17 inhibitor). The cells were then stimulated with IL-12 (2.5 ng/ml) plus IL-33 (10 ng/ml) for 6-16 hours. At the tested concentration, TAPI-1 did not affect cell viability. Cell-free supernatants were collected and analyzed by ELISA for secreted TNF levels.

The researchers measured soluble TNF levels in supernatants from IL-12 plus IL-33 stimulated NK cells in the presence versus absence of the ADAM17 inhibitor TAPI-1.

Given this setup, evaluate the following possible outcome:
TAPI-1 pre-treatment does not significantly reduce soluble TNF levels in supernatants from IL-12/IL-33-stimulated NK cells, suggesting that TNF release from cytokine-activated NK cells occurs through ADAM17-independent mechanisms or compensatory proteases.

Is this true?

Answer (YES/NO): NO